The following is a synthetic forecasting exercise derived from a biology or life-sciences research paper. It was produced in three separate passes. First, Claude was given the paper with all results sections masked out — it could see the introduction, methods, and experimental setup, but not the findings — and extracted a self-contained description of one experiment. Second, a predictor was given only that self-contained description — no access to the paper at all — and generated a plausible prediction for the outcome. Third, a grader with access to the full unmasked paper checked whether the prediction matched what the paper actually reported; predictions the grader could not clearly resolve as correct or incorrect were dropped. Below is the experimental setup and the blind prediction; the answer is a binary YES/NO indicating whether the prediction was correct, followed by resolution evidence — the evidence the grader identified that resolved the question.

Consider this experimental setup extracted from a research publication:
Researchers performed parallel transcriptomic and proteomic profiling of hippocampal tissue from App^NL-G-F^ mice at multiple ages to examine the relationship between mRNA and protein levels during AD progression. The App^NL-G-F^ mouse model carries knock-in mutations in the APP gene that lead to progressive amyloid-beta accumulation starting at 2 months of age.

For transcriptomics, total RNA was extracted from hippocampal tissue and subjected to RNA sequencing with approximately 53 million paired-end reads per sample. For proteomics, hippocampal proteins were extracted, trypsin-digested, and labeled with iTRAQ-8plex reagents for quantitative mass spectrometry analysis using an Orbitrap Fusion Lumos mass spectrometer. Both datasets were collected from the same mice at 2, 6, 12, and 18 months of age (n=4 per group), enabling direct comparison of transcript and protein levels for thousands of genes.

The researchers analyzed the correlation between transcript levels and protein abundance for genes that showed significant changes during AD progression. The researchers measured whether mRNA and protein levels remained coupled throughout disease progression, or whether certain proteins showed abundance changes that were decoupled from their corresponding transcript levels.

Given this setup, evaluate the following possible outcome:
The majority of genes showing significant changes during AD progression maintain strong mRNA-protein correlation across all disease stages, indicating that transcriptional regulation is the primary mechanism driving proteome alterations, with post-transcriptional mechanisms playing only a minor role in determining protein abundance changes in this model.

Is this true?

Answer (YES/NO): YES